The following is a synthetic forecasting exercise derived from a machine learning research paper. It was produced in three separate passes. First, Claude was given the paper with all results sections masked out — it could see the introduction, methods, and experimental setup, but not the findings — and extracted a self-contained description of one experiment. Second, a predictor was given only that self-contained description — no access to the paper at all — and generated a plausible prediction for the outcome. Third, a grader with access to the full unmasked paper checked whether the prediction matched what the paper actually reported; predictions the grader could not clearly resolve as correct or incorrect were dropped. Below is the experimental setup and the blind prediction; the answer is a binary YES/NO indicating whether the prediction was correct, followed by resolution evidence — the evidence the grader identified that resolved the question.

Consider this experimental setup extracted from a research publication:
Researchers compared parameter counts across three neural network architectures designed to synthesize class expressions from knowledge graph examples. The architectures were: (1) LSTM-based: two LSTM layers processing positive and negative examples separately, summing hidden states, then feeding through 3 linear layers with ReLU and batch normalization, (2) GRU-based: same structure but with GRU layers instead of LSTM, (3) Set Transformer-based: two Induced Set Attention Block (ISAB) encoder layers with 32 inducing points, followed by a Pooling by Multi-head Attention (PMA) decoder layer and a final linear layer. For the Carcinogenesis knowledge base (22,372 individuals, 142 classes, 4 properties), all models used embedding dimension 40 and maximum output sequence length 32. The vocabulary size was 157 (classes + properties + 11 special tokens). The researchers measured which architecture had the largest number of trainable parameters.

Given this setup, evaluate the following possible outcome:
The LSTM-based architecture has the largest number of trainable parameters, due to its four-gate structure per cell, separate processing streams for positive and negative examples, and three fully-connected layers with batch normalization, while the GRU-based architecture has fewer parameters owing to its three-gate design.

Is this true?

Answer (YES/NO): NO